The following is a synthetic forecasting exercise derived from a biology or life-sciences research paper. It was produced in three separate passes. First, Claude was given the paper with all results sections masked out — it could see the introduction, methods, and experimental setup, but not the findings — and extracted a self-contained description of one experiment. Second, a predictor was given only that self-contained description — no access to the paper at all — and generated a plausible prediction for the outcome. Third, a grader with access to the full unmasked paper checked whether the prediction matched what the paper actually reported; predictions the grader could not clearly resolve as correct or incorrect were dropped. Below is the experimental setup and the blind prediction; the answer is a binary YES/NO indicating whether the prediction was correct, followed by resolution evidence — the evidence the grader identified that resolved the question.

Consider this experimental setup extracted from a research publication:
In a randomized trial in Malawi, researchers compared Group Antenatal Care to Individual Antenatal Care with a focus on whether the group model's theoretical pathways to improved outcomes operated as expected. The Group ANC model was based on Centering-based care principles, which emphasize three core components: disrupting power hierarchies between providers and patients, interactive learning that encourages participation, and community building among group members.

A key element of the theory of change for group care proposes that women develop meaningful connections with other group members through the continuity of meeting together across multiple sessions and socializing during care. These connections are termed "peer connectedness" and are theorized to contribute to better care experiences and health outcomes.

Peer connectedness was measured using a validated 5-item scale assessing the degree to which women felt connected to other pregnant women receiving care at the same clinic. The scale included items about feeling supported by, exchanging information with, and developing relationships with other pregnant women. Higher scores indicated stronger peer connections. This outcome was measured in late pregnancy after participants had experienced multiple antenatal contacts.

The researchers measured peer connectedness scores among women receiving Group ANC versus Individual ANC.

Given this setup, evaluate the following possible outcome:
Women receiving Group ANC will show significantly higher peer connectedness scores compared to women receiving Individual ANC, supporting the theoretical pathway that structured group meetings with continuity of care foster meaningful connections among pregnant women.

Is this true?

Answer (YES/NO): YES